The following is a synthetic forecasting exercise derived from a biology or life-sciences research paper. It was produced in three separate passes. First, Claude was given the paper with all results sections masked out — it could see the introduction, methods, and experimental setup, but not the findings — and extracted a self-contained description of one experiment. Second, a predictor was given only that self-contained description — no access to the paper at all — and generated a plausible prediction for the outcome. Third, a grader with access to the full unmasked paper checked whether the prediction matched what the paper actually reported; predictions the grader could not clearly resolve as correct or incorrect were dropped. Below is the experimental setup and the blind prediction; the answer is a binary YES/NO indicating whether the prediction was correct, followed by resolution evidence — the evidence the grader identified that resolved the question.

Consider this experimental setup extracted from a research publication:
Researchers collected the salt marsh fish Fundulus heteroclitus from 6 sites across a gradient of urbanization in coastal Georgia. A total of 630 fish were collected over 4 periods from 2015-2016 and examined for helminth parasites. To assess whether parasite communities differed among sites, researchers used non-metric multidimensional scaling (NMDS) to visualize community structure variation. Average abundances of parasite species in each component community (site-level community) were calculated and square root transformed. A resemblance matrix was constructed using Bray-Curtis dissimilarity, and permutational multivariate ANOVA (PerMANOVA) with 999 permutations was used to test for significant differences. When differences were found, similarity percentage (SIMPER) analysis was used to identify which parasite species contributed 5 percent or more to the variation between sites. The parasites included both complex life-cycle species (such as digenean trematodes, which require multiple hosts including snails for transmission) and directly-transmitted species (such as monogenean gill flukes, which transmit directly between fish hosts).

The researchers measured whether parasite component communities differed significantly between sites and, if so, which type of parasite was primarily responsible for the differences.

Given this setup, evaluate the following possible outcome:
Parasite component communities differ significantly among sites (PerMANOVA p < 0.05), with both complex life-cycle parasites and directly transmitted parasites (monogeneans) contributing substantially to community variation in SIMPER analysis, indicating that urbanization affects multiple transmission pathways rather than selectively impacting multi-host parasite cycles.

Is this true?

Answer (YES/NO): NO